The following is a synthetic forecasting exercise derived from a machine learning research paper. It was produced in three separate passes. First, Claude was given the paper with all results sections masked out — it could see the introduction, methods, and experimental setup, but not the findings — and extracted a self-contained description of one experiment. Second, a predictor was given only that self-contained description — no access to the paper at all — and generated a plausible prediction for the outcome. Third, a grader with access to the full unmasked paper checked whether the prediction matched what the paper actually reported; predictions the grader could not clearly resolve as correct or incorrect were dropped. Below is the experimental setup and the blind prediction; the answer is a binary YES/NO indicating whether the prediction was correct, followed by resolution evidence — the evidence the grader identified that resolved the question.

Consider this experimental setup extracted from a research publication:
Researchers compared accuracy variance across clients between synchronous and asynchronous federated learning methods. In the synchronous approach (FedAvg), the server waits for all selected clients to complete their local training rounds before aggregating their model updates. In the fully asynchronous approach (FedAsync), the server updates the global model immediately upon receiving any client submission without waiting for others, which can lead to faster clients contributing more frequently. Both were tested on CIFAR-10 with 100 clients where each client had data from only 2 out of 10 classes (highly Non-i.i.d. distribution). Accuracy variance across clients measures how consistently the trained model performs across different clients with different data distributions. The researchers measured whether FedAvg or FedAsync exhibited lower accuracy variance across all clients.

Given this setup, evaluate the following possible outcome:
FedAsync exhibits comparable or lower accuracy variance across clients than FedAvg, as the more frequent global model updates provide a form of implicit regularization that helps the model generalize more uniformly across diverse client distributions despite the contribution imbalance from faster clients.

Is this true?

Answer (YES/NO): YES